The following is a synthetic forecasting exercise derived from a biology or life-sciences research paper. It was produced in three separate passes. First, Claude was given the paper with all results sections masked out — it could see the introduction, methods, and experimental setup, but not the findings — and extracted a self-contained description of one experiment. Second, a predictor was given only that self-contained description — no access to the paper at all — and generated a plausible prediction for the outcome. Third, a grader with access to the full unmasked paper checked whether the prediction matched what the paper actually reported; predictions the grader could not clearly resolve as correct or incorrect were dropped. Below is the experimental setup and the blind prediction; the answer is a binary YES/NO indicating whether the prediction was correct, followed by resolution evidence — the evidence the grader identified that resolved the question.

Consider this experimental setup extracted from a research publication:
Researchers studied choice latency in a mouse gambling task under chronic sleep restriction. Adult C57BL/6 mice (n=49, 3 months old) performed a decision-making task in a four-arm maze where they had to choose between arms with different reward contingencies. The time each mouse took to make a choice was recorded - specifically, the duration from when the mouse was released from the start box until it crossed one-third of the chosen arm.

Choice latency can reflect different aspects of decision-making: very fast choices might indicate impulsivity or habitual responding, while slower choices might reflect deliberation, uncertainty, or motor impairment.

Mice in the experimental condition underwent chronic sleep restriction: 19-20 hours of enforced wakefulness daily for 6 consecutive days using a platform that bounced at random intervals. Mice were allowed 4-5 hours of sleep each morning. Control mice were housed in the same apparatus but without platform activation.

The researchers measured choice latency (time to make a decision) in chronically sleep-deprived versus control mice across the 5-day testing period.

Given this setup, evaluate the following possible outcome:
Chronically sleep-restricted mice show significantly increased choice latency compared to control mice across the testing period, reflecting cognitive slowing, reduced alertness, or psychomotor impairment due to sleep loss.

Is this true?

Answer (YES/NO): NO